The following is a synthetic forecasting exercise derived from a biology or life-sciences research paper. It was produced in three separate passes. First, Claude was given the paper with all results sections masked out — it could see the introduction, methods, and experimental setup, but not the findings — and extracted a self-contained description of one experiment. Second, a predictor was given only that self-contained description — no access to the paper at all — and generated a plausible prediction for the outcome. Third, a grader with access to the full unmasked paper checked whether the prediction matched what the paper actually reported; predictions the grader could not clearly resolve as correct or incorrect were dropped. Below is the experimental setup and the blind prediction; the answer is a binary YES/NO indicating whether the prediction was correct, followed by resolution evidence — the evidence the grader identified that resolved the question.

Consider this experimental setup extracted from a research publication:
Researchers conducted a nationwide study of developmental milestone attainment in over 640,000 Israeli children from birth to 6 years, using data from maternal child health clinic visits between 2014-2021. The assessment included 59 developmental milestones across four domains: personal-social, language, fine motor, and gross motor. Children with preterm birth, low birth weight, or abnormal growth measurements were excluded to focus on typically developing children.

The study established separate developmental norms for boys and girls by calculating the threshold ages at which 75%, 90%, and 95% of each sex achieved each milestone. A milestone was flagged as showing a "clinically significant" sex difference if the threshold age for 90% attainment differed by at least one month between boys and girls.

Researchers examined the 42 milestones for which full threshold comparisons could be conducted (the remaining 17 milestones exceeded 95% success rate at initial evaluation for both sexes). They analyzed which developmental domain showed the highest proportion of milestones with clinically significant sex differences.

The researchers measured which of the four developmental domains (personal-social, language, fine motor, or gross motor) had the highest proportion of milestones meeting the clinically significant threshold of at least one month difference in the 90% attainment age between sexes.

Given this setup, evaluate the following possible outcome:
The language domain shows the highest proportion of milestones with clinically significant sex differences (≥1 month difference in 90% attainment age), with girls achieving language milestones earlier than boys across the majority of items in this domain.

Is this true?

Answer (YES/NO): NO